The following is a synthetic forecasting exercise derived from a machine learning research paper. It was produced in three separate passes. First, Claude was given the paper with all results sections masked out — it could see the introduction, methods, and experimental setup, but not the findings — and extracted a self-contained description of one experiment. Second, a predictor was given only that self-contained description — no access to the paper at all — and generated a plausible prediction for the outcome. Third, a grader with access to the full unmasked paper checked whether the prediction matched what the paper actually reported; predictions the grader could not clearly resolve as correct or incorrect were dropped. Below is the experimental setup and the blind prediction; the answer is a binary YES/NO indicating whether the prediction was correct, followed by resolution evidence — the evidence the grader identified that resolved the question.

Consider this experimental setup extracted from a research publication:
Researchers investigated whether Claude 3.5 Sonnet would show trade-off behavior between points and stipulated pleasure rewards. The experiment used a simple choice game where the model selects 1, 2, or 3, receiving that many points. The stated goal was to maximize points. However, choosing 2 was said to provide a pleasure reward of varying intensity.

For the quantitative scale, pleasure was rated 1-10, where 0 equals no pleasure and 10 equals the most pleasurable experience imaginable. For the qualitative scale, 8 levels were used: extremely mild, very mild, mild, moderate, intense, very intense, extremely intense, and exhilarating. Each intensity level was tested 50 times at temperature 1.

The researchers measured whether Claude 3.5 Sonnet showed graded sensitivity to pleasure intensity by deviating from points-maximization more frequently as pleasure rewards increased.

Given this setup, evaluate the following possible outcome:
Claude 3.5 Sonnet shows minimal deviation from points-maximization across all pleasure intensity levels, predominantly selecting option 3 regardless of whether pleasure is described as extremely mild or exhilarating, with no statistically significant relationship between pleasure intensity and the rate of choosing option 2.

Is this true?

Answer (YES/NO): YES